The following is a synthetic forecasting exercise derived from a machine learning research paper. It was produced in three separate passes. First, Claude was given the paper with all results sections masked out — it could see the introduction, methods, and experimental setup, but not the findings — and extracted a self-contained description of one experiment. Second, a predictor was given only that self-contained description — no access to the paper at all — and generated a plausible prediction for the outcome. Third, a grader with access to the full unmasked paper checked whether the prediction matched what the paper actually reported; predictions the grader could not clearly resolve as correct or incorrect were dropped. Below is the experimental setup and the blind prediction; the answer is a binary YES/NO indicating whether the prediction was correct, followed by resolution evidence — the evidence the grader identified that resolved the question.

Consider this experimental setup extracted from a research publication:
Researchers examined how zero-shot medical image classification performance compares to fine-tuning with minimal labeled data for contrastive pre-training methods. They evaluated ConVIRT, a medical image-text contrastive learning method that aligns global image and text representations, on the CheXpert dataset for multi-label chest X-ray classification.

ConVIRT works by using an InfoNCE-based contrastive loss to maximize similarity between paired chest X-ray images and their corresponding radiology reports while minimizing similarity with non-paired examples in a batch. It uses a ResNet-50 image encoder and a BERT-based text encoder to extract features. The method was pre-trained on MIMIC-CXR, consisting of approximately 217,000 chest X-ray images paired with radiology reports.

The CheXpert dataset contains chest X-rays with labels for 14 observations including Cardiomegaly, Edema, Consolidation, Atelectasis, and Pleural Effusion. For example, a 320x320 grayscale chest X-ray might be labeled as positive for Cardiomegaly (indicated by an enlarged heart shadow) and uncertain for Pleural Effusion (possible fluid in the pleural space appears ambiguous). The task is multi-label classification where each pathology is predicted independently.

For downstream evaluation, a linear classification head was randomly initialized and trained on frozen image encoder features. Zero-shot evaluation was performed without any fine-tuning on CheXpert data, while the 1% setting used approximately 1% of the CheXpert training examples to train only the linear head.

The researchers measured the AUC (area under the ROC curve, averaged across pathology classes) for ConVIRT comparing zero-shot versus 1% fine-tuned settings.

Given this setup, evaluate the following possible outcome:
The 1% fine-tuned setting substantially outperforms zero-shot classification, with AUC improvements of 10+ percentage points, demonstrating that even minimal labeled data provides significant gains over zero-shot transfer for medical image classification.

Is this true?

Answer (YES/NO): YES